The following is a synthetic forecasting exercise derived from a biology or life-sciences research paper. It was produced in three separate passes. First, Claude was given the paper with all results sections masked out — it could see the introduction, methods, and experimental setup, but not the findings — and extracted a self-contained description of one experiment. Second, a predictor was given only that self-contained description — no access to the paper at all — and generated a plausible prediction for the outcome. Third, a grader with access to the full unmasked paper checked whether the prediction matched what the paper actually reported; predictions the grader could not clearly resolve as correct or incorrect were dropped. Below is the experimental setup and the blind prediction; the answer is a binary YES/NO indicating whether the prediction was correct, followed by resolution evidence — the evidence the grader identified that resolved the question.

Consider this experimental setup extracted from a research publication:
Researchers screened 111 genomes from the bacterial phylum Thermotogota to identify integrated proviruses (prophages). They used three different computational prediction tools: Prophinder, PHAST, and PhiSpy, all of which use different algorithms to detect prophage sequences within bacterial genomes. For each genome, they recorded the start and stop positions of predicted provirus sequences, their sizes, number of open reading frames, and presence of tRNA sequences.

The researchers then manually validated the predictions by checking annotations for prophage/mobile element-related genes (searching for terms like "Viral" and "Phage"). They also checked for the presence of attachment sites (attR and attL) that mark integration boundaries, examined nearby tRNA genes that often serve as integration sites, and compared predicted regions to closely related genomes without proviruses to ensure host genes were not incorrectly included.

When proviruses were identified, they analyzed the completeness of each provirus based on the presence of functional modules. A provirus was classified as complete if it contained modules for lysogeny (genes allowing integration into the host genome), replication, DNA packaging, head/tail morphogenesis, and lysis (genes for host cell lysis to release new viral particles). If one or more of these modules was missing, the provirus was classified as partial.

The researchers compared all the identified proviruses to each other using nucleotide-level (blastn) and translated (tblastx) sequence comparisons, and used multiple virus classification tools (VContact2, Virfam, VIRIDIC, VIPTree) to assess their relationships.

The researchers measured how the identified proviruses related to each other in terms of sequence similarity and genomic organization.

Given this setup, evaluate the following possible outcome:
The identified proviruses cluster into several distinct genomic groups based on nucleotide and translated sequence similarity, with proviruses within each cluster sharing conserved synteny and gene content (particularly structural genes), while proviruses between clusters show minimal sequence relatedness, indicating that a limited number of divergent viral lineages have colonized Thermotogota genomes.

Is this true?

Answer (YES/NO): NO